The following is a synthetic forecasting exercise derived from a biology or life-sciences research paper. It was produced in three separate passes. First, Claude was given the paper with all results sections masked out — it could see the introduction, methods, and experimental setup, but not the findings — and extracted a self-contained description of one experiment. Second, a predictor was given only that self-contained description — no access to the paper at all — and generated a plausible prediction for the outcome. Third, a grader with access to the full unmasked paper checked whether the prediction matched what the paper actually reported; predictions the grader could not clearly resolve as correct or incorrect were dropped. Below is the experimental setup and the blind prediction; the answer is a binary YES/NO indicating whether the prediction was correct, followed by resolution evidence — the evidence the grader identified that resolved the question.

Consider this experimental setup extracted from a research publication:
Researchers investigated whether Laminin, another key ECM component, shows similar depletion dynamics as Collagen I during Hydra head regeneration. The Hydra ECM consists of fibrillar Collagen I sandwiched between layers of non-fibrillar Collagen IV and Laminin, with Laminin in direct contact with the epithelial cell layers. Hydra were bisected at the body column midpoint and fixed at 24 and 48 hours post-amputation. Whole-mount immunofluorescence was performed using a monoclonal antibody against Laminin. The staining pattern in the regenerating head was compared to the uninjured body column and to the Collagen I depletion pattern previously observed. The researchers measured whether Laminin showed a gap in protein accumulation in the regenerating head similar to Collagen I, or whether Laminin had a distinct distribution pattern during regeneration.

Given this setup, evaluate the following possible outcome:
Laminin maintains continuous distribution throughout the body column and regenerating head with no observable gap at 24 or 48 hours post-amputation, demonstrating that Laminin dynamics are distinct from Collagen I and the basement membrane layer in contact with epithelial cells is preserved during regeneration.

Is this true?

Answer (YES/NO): NO